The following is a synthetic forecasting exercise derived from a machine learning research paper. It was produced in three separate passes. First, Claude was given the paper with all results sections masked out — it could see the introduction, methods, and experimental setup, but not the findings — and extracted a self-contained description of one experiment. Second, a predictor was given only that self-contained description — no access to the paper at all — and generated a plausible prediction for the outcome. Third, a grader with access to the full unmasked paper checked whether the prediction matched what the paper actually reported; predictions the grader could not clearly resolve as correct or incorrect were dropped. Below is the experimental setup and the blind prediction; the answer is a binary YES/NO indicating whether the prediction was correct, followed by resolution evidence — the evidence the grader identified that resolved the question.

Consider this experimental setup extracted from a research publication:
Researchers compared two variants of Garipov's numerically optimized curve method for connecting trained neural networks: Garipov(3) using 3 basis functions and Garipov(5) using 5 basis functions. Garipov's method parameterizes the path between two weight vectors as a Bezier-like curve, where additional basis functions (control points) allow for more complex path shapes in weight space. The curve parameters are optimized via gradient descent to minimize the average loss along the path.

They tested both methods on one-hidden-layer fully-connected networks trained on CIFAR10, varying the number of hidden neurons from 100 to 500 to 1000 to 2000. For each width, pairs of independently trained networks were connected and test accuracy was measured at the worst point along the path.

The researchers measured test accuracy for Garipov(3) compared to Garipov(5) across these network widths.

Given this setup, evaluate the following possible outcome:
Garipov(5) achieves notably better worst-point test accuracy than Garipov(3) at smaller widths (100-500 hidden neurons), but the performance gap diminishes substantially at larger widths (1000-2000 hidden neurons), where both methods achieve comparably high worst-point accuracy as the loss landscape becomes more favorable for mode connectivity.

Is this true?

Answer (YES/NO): NO